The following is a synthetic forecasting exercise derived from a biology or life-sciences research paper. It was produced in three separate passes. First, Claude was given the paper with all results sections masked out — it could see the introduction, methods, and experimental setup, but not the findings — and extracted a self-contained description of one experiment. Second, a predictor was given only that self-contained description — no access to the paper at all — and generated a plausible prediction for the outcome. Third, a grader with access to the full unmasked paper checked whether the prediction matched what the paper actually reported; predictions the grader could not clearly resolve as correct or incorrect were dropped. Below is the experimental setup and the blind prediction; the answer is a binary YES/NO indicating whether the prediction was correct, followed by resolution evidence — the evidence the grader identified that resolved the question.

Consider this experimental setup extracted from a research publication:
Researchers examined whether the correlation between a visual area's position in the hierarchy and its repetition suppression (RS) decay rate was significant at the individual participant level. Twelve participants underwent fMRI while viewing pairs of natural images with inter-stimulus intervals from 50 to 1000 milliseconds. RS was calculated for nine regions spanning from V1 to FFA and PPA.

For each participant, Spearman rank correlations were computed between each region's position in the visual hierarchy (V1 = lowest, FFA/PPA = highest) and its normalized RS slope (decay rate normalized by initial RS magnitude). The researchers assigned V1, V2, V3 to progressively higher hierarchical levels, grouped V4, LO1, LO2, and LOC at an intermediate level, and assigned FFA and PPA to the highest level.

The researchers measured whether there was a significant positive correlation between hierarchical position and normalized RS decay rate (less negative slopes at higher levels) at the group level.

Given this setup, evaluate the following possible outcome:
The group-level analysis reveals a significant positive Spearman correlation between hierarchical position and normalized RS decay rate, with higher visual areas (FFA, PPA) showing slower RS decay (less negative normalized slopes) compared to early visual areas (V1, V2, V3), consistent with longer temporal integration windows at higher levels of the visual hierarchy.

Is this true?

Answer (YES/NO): NO